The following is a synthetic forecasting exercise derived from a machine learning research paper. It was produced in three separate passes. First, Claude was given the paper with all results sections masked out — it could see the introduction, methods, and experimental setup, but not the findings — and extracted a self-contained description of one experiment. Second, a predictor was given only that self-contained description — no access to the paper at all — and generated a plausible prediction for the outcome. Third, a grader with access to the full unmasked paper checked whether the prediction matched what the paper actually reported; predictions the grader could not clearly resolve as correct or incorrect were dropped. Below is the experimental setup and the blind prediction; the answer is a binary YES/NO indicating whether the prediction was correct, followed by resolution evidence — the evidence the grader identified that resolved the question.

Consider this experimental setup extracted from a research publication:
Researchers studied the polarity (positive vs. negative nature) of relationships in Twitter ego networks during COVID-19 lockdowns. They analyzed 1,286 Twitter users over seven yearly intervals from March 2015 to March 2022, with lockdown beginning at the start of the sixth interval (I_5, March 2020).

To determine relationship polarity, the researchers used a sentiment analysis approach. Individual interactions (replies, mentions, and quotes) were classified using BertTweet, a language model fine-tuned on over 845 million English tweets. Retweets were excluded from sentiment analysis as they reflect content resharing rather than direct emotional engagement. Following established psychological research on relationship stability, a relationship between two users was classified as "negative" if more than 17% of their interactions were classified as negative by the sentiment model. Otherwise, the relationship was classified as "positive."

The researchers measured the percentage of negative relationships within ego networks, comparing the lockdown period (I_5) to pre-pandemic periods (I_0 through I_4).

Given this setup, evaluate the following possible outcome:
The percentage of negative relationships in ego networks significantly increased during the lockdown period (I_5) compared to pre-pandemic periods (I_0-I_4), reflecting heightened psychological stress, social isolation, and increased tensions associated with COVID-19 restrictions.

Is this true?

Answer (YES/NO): YES